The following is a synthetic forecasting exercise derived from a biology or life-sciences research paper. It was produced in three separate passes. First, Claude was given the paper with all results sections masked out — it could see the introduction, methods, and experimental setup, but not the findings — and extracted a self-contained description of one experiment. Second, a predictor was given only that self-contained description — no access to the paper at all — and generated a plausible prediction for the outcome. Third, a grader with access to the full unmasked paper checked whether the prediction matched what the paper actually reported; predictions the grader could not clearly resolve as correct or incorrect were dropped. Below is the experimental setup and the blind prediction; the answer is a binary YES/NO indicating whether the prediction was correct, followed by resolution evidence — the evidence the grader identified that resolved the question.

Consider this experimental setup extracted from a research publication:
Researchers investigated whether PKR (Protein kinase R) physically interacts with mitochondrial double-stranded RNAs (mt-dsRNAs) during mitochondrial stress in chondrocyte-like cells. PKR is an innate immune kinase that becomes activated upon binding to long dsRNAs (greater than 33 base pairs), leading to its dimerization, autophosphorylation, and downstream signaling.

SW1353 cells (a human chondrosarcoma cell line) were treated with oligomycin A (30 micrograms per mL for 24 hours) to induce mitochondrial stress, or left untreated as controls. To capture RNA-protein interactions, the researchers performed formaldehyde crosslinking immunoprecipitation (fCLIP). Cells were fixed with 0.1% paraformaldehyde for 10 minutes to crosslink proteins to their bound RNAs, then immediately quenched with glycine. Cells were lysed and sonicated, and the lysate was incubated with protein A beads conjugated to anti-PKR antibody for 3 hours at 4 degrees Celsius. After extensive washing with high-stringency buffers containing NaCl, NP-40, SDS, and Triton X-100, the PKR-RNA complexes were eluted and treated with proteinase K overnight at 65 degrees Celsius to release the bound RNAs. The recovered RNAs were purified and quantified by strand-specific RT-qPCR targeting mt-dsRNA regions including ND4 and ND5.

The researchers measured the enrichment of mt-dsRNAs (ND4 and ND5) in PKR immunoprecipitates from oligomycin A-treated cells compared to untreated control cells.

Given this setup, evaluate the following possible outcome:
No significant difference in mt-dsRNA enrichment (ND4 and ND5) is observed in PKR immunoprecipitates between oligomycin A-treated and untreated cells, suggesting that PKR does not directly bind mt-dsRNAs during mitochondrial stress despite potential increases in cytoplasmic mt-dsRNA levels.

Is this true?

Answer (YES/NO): NO